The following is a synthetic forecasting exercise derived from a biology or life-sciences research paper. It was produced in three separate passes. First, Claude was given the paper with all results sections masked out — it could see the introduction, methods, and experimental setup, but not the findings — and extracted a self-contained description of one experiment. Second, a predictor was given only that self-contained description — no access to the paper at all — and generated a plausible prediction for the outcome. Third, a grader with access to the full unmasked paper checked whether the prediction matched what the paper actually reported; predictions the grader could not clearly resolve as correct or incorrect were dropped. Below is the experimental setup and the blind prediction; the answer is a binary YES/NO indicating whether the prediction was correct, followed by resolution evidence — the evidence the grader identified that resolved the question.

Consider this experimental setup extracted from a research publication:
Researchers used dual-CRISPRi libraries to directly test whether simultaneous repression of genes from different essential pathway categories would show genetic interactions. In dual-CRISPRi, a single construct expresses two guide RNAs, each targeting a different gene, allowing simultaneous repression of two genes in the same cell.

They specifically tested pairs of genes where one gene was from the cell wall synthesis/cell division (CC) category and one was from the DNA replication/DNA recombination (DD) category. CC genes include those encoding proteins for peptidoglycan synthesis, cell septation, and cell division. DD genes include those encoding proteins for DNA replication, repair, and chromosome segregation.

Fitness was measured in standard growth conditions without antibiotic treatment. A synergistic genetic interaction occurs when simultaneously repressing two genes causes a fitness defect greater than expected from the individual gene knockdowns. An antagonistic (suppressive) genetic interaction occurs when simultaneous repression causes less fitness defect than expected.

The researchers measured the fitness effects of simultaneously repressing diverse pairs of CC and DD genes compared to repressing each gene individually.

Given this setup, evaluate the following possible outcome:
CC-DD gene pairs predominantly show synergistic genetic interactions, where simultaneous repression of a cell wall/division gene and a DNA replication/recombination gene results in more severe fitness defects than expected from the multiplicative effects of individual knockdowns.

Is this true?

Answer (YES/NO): YES